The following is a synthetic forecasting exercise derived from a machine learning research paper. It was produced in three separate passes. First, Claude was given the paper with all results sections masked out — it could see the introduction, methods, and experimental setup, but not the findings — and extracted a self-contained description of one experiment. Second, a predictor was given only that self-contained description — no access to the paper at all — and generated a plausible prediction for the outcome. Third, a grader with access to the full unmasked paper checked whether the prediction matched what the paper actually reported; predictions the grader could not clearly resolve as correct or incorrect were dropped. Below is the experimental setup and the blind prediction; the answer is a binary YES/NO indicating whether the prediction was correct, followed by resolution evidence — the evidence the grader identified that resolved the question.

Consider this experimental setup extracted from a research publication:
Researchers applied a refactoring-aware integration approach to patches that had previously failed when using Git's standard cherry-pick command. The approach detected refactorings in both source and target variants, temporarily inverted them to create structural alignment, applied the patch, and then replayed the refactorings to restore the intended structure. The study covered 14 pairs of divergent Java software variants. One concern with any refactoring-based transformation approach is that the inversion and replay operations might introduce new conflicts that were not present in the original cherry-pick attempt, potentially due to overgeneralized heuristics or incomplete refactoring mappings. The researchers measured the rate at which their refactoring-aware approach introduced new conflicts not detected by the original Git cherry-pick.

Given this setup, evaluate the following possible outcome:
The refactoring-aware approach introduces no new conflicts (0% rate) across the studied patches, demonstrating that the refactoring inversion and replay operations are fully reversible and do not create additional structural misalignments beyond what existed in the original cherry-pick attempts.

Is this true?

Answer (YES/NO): NO